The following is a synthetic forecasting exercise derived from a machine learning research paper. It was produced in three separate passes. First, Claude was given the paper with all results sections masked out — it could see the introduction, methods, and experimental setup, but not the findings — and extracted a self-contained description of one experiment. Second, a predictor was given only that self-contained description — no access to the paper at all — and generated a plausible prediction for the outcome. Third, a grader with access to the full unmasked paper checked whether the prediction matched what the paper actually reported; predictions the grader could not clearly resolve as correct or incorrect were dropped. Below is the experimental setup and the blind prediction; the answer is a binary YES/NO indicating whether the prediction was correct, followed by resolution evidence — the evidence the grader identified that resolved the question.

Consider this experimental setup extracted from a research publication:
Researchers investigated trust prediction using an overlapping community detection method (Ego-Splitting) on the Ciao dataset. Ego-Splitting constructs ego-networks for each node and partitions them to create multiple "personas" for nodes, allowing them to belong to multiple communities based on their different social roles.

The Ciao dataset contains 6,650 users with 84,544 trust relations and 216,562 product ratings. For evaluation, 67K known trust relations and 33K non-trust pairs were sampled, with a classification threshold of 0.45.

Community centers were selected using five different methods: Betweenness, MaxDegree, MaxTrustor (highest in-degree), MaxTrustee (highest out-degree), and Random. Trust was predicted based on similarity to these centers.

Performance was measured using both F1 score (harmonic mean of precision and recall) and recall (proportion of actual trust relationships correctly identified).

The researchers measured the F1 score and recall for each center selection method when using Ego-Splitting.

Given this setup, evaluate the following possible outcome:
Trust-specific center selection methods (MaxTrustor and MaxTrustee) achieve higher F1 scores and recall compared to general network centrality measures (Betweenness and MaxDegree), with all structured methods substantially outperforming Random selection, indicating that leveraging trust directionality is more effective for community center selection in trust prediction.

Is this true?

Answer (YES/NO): NO